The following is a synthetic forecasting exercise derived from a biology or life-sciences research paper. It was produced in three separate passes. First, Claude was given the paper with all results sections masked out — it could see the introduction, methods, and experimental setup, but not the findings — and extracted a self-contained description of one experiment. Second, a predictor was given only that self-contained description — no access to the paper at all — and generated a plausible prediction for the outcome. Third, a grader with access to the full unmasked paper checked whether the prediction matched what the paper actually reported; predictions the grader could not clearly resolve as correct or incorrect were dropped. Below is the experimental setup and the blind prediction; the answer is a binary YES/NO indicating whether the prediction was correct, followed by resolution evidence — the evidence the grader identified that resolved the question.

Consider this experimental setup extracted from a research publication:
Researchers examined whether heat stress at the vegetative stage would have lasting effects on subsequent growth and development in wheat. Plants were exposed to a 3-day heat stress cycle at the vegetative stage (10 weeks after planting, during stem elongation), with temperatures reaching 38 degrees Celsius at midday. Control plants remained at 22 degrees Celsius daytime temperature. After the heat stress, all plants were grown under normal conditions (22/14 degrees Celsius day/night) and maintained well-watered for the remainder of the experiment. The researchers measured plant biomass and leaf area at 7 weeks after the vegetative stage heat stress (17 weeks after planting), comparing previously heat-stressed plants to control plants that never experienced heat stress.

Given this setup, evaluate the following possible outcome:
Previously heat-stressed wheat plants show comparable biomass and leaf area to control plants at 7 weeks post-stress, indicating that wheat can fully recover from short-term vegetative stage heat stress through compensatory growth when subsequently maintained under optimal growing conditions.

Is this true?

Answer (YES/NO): NO